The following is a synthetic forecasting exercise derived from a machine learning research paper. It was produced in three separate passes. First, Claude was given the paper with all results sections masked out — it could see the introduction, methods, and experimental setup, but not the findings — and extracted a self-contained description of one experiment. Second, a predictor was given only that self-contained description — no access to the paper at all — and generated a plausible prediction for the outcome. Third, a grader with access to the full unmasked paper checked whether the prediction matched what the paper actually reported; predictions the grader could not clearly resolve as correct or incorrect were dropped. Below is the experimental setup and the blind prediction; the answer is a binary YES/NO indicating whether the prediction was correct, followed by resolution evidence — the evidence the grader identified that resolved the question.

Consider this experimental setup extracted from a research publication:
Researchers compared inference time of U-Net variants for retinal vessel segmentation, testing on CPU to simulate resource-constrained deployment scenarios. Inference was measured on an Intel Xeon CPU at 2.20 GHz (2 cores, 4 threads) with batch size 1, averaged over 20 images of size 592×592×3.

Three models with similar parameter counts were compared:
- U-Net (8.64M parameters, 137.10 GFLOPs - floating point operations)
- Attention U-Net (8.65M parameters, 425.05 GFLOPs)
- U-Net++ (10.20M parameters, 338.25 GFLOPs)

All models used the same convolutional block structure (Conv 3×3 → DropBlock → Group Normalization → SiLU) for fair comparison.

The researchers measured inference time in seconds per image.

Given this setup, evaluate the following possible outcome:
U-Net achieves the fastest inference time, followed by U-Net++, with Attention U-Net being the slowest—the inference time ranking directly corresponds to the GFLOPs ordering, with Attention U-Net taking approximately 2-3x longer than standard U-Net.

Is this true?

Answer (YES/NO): YES